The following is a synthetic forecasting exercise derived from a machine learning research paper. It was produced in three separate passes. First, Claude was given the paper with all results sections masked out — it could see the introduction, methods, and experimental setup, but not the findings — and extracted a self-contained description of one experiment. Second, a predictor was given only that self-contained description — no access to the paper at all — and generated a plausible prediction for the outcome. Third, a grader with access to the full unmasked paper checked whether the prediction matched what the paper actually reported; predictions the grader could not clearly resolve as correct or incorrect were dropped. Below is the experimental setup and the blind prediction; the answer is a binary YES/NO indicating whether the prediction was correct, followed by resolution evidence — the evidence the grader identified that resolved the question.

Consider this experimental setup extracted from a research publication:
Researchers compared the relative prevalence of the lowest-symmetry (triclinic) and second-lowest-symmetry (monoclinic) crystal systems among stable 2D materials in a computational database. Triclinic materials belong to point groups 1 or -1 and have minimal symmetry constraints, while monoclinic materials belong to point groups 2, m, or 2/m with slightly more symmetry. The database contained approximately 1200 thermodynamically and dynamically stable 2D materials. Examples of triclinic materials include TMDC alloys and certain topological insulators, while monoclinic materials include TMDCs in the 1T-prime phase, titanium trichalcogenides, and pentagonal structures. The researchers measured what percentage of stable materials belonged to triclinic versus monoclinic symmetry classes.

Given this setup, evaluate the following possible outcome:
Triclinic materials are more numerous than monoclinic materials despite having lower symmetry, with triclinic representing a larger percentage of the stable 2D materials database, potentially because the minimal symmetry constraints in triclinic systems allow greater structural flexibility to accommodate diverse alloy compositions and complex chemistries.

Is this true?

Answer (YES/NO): NO